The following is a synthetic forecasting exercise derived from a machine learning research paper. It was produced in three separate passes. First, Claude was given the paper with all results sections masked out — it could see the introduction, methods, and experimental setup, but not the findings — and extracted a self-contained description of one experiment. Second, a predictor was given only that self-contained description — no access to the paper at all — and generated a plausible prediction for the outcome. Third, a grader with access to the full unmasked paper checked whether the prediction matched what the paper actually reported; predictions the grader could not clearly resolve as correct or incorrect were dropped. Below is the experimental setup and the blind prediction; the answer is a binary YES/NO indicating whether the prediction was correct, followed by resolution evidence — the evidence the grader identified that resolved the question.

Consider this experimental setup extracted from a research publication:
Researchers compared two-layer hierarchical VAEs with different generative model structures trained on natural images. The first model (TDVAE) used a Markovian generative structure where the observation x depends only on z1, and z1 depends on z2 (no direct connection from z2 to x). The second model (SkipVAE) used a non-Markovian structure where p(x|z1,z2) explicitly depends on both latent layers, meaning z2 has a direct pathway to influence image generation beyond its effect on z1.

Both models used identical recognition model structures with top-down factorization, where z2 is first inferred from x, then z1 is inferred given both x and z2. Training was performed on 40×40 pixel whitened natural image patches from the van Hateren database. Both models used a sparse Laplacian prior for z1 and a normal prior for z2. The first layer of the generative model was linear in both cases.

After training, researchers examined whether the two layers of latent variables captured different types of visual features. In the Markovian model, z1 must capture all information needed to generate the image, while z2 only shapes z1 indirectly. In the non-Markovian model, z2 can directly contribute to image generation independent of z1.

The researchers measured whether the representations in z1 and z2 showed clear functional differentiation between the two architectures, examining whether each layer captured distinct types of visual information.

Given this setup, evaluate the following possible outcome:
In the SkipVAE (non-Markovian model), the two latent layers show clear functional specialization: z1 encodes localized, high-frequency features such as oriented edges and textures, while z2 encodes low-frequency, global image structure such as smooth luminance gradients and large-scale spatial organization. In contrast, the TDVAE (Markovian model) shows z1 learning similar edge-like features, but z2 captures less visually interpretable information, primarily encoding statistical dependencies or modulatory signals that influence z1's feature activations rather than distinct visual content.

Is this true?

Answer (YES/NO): NO